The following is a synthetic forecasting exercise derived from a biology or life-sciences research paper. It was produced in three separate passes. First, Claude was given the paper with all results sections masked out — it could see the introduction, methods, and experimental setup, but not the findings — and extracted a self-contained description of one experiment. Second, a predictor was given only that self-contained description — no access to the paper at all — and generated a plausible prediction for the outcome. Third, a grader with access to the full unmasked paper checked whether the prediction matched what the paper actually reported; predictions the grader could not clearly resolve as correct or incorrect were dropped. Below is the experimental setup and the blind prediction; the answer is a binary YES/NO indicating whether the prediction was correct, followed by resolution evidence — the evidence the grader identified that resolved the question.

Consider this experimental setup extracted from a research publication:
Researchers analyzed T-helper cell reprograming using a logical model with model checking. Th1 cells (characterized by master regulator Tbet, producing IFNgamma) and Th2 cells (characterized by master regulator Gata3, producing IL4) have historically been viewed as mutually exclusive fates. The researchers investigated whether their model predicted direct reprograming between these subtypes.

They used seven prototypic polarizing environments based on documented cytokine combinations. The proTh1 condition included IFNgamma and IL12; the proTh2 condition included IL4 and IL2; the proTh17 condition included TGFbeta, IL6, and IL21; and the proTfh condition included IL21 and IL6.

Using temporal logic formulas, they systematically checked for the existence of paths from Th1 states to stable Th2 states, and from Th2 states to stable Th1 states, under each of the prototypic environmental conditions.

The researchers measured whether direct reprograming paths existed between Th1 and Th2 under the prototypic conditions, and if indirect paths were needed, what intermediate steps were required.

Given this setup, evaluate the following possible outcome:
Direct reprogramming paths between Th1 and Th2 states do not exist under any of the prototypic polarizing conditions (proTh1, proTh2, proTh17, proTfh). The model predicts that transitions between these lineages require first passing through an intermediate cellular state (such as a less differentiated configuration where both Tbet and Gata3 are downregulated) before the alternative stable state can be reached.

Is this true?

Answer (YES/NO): NO